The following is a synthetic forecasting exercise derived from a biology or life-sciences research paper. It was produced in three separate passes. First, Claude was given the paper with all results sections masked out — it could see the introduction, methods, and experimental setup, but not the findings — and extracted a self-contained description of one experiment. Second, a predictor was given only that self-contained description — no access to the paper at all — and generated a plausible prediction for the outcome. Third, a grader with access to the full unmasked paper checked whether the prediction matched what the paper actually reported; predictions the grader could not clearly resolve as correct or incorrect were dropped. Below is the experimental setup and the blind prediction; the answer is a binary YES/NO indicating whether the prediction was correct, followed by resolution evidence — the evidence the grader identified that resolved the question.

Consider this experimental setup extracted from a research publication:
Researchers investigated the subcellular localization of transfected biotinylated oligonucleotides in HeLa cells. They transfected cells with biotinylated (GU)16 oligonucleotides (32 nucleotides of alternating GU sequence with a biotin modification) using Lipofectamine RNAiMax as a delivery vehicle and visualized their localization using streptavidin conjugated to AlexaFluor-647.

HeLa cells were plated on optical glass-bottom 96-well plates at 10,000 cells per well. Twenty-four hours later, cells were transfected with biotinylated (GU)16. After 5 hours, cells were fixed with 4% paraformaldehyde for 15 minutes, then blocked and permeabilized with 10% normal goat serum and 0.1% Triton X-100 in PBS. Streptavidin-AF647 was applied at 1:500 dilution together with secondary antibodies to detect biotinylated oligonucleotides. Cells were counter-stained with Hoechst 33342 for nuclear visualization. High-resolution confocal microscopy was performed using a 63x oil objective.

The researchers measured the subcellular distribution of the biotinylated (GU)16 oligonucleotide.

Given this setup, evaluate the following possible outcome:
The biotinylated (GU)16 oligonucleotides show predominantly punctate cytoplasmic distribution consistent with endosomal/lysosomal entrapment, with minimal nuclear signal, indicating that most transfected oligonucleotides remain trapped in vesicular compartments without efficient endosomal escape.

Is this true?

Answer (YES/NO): NO